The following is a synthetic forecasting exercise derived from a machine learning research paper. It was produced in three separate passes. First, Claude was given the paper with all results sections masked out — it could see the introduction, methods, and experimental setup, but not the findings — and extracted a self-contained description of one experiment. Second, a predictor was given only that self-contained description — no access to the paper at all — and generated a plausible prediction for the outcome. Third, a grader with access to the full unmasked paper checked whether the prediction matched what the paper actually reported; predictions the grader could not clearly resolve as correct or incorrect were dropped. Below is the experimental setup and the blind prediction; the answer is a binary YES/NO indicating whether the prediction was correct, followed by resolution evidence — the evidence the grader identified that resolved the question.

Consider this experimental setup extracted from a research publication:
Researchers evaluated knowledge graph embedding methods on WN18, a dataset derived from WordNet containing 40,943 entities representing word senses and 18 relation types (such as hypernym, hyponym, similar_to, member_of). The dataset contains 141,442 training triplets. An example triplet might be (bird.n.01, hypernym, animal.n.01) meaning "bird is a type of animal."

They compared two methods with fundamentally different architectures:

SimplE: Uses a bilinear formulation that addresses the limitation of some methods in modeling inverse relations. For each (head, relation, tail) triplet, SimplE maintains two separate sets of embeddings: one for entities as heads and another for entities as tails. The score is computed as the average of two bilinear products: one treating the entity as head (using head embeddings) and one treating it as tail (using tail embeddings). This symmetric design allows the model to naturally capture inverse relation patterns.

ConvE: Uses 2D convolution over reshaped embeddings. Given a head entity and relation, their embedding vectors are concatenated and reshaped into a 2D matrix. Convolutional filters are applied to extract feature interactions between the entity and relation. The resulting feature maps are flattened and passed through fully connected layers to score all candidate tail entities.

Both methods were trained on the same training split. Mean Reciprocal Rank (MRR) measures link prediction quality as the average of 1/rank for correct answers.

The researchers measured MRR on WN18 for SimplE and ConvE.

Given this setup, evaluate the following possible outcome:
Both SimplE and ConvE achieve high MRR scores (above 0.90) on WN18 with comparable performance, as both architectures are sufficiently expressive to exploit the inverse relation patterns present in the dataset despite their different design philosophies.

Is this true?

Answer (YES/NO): YES